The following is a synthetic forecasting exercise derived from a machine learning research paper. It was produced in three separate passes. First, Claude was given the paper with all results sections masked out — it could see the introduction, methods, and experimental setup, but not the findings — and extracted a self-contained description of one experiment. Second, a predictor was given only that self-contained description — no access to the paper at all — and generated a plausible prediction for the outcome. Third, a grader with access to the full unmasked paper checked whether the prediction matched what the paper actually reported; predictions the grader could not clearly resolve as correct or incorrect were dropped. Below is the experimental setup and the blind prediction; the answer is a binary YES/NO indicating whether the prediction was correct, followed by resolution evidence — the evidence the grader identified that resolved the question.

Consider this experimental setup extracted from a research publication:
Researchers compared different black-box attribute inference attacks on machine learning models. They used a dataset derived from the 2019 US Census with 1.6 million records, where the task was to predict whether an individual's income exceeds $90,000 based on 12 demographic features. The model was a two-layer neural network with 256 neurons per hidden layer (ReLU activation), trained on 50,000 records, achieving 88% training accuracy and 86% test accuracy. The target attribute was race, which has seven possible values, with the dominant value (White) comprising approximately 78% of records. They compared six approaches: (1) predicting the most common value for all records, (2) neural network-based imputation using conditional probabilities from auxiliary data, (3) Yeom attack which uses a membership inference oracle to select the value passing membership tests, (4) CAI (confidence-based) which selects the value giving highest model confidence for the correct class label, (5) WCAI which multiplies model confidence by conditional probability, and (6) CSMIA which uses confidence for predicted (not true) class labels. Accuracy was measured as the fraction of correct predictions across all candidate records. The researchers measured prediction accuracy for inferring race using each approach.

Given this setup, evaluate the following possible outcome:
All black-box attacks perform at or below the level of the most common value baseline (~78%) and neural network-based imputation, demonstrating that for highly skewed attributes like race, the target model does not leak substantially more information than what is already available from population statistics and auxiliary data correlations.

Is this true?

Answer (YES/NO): NO